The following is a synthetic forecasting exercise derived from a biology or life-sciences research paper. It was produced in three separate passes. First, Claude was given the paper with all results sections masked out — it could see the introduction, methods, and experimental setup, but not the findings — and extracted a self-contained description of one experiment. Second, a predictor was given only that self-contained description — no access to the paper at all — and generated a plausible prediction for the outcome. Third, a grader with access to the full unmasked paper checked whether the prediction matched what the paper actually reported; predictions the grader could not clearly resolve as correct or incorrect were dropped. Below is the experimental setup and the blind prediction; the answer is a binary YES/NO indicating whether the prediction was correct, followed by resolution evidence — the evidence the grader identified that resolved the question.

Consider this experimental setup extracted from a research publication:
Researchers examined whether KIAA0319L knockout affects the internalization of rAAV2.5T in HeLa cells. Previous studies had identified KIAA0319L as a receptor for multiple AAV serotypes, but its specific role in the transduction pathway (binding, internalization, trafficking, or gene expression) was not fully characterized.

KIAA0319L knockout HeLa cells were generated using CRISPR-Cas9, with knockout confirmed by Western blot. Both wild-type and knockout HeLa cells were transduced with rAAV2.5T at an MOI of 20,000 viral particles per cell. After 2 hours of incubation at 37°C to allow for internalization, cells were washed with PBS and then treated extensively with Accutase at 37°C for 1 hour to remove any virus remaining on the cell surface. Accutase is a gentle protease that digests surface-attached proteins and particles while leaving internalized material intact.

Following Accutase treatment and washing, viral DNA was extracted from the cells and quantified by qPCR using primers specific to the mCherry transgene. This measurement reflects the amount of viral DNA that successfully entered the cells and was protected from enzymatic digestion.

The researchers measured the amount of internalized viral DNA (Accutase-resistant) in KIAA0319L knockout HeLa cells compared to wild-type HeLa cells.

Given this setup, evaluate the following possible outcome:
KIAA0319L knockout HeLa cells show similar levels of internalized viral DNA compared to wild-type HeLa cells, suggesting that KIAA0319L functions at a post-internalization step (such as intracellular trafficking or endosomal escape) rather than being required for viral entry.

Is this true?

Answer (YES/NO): NO